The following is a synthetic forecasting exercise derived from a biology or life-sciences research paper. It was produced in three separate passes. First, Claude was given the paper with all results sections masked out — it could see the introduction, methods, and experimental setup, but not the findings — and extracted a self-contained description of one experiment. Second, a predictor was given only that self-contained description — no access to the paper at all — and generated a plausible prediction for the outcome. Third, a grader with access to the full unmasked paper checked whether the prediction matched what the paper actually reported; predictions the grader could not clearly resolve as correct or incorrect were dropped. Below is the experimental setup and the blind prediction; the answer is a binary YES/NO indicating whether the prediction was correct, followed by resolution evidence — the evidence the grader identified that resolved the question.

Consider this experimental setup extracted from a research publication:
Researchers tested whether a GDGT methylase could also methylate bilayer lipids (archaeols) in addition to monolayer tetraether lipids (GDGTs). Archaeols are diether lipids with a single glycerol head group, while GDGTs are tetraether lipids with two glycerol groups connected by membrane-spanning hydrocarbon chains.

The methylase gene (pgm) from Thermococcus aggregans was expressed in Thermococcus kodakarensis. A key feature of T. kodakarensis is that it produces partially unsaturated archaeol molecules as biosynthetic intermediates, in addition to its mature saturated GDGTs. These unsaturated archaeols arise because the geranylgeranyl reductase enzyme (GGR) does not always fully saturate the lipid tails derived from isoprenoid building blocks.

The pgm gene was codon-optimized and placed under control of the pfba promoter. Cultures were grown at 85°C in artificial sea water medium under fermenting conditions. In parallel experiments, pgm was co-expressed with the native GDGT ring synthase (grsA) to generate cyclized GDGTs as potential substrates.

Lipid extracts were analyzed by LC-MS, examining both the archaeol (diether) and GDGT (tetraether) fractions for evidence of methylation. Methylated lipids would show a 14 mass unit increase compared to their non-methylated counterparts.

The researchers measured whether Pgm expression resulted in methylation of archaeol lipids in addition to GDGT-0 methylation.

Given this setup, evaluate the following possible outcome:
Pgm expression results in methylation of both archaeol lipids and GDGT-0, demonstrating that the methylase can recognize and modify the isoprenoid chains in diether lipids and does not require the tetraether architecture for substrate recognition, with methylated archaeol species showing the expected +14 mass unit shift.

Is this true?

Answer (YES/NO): YES